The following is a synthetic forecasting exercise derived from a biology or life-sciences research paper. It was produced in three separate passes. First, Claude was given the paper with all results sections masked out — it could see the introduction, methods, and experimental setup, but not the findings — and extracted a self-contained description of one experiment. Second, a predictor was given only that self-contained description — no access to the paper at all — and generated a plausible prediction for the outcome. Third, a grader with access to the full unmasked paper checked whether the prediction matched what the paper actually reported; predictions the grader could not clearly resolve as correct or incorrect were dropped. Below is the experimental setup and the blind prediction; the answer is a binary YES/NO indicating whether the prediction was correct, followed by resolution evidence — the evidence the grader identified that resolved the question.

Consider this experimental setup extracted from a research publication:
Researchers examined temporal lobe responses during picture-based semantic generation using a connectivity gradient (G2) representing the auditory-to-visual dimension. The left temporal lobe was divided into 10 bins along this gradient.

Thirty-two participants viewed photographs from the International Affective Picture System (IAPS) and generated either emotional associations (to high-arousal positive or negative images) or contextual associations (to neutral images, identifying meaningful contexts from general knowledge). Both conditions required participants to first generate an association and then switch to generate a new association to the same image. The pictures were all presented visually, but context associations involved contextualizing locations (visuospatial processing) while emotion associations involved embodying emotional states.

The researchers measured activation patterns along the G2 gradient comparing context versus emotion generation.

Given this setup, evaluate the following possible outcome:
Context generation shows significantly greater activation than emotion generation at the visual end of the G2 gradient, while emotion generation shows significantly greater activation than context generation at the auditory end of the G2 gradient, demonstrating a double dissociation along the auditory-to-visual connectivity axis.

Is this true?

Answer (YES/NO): YES